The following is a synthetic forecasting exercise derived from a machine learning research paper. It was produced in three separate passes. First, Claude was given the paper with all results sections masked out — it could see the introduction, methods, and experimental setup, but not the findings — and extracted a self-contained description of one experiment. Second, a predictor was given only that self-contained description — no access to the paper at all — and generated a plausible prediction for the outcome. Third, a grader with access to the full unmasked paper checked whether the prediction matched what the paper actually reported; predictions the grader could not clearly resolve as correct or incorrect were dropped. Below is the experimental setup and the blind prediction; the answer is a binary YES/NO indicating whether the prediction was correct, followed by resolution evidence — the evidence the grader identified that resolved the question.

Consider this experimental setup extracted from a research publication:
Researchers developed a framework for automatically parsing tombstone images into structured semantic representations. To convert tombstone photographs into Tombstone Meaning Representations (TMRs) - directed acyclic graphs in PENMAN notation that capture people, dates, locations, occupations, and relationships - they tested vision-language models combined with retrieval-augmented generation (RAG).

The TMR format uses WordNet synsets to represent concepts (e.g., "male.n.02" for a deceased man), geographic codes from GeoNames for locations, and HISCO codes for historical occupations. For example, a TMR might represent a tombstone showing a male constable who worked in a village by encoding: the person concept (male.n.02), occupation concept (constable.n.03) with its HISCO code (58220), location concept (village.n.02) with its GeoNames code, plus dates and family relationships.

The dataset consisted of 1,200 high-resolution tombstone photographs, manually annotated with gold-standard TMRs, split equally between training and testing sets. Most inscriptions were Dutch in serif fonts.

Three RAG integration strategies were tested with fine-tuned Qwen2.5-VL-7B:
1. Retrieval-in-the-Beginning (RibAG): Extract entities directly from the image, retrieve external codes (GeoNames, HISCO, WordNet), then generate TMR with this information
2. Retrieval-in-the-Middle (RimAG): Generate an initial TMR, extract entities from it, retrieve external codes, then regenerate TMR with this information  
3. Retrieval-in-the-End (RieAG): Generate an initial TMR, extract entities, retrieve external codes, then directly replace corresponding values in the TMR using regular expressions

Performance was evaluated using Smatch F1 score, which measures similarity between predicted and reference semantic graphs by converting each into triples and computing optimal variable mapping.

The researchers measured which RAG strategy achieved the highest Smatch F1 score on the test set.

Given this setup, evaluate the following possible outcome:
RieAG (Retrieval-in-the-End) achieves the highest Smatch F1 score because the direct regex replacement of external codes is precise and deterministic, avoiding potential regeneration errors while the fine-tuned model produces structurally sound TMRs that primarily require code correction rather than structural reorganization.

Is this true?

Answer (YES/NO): NO